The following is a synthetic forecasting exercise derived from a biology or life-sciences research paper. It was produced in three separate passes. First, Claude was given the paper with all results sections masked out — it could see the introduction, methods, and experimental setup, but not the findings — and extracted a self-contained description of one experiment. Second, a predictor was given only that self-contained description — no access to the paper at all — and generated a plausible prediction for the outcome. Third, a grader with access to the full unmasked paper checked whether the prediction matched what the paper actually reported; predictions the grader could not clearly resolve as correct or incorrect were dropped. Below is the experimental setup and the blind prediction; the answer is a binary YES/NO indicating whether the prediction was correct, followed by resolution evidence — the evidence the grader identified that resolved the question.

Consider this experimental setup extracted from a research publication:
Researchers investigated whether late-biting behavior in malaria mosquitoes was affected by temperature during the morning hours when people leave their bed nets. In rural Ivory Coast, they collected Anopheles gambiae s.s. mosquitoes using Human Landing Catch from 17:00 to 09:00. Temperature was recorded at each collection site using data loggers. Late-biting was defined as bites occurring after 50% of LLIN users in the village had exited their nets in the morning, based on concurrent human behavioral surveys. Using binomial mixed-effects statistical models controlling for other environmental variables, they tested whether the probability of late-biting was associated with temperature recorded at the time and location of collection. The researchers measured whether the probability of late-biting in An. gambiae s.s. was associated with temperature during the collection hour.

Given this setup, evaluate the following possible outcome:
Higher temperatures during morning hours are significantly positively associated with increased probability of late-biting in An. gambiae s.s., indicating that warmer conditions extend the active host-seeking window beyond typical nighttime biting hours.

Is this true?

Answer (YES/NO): YES